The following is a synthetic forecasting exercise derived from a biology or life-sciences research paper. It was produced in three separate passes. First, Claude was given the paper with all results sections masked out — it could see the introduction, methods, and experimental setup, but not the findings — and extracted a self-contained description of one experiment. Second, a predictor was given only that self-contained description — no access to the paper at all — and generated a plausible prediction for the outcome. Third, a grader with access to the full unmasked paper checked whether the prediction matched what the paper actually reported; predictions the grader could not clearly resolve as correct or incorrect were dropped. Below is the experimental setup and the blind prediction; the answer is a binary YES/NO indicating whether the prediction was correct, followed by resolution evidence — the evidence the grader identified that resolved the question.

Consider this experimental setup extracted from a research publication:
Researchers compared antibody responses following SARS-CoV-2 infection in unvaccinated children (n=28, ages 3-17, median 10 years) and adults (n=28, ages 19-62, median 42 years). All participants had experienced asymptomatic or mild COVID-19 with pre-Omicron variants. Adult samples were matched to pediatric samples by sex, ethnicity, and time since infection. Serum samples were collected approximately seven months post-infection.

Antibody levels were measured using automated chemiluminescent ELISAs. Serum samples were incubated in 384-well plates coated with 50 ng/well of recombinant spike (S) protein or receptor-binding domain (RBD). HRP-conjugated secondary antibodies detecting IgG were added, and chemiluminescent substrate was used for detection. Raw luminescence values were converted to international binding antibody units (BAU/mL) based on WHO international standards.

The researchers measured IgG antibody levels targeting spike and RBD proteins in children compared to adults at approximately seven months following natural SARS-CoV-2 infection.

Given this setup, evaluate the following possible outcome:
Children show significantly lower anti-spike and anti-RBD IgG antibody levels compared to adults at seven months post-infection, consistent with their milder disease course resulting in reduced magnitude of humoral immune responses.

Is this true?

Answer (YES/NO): NO